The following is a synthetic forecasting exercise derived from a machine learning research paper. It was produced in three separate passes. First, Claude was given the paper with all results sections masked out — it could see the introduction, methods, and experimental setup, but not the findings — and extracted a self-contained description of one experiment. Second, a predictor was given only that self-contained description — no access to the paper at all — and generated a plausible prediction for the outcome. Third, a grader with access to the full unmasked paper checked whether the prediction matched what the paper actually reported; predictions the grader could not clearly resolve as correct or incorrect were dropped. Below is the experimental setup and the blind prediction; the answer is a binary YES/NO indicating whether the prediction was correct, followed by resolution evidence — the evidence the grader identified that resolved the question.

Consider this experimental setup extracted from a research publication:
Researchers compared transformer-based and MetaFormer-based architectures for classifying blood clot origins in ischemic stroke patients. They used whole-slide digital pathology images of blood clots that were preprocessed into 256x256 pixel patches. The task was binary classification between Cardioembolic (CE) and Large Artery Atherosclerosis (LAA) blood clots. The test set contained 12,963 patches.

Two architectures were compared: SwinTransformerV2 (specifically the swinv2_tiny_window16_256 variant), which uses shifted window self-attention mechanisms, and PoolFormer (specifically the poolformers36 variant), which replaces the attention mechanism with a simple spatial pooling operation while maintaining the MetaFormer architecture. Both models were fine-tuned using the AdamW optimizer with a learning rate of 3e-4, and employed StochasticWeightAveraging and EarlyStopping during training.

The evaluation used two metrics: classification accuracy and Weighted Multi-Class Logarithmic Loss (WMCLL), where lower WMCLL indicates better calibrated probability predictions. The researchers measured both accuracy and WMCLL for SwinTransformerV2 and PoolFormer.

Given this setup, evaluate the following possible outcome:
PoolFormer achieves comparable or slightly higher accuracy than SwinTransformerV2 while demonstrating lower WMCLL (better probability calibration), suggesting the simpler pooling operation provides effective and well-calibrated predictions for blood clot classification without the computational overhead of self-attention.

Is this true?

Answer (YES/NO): NO